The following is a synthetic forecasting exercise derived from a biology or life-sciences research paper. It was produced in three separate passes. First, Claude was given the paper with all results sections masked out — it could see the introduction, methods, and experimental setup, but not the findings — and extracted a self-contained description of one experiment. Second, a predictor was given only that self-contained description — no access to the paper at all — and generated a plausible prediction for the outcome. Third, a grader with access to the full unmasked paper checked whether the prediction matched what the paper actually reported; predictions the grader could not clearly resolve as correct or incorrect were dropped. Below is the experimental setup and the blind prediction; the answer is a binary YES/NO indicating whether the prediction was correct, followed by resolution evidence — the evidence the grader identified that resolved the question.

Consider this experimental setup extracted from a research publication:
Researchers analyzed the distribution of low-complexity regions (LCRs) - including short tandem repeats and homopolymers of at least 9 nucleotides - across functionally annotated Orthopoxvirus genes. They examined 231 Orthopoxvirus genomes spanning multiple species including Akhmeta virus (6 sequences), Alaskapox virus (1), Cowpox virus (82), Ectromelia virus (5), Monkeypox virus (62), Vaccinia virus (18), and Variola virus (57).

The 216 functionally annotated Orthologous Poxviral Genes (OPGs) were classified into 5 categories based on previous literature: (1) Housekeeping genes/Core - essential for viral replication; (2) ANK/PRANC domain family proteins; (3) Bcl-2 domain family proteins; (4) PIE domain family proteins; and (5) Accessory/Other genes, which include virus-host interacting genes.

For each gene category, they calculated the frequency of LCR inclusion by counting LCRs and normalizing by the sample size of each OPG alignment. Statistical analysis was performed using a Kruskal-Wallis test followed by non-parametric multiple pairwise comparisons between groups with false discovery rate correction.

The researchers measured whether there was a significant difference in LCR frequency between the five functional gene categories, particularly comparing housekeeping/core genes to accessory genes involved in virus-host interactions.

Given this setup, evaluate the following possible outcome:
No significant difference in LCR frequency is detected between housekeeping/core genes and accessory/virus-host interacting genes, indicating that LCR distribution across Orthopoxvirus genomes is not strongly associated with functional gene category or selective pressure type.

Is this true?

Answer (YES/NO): NO